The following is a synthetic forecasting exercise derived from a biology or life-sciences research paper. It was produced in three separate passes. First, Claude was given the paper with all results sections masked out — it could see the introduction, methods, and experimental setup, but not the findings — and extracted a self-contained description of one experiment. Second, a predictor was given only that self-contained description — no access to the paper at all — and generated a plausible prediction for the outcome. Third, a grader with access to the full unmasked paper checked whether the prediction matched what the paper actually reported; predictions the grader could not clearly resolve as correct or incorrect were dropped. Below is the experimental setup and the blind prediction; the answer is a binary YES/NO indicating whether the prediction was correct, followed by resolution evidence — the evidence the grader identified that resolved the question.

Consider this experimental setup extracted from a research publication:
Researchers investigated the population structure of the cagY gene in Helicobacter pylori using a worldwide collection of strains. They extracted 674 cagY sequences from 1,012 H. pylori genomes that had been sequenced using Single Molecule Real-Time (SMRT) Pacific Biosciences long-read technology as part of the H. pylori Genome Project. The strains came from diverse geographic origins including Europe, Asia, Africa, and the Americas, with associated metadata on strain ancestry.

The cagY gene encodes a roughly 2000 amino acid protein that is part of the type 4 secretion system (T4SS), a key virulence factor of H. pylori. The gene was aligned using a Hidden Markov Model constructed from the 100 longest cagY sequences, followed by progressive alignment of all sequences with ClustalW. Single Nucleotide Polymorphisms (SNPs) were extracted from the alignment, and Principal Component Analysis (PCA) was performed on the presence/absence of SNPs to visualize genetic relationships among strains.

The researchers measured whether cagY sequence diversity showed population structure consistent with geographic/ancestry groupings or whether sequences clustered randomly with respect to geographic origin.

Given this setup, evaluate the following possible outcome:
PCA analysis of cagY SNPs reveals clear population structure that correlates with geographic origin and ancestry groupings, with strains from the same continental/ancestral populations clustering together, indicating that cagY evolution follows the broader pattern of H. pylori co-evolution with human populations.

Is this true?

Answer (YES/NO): YES